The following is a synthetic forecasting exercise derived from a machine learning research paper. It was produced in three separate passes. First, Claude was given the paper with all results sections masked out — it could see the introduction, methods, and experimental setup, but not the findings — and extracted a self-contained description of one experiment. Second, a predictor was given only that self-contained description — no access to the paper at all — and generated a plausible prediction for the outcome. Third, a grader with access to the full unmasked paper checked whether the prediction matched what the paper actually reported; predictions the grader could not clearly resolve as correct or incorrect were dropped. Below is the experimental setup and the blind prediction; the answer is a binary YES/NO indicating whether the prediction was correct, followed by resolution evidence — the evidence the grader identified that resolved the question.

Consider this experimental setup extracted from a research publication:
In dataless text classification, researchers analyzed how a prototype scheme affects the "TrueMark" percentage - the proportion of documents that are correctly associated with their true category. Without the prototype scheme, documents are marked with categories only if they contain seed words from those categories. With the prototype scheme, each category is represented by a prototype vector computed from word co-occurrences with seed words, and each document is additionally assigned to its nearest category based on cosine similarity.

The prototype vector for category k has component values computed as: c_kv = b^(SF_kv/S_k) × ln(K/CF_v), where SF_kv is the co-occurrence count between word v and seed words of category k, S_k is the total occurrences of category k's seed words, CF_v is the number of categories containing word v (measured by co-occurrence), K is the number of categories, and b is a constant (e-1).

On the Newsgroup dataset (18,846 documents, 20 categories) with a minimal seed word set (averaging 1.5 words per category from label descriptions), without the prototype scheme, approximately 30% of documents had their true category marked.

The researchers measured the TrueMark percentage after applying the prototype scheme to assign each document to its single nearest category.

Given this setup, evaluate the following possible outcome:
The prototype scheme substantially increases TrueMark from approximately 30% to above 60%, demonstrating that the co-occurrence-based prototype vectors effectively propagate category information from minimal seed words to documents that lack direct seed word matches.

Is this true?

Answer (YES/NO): YES